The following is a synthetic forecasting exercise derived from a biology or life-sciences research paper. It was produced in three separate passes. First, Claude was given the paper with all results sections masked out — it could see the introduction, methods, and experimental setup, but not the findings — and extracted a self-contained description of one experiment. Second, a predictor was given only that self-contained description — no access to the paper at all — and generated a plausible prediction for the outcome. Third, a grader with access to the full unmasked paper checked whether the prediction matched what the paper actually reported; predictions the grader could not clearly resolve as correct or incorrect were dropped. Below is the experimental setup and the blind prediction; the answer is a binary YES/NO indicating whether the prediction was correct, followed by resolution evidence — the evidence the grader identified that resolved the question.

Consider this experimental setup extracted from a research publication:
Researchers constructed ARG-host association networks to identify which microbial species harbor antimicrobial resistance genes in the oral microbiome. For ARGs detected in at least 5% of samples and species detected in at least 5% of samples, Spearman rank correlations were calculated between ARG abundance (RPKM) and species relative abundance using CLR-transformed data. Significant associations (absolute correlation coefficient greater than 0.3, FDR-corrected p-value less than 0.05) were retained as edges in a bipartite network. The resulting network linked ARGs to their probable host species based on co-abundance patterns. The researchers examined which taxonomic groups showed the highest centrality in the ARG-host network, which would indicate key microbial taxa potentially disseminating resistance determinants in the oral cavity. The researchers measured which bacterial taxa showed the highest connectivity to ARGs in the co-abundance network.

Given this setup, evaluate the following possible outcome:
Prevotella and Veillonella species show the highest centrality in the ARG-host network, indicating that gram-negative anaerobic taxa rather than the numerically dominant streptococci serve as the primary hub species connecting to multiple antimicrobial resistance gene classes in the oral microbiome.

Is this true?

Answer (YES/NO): NO